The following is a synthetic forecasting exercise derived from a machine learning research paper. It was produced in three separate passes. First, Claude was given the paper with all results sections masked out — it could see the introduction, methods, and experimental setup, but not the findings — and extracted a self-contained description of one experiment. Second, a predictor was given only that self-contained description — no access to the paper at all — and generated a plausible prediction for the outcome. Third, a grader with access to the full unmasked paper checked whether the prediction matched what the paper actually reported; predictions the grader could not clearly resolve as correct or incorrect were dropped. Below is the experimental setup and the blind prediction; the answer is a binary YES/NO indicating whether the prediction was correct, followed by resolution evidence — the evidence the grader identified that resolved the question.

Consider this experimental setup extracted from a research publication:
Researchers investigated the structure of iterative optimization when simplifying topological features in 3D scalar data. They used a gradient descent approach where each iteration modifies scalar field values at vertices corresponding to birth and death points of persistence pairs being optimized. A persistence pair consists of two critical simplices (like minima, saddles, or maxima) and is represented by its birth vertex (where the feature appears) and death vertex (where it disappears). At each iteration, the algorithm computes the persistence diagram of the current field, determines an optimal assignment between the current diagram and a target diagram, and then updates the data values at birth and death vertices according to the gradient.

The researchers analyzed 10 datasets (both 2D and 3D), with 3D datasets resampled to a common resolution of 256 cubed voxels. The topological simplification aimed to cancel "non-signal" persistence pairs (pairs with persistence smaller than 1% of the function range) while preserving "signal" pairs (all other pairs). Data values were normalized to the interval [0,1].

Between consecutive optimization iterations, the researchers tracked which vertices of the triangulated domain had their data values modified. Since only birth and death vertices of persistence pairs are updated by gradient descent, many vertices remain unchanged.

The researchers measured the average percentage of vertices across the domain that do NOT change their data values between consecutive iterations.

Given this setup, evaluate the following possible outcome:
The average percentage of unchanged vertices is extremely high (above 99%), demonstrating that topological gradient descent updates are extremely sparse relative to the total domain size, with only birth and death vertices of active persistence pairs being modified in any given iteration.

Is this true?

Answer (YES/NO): NO